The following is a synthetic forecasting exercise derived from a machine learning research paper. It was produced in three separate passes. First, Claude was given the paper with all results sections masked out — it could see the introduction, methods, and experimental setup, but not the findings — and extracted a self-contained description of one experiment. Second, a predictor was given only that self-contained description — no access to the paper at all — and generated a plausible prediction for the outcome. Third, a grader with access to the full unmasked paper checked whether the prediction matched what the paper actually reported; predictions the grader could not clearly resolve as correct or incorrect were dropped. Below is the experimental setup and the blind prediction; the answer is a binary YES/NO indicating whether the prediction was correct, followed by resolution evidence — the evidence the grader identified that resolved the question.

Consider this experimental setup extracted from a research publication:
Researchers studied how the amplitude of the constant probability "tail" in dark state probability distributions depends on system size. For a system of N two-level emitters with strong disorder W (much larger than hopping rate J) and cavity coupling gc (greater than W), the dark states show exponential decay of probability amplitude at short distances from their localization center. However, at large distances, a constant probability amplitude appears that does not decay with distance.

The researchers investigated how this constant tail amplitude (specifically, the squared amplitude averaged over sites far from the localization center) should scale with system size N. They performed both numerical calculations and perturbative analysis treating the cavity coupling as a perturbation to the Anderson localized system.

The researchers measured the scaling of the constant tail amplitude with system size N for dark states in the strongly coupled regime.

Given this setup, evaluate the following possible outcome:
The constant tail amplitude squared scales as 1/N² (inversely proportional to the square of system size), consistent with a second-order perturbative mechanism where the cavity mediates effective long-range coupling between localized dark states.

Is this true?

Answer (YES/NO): NO